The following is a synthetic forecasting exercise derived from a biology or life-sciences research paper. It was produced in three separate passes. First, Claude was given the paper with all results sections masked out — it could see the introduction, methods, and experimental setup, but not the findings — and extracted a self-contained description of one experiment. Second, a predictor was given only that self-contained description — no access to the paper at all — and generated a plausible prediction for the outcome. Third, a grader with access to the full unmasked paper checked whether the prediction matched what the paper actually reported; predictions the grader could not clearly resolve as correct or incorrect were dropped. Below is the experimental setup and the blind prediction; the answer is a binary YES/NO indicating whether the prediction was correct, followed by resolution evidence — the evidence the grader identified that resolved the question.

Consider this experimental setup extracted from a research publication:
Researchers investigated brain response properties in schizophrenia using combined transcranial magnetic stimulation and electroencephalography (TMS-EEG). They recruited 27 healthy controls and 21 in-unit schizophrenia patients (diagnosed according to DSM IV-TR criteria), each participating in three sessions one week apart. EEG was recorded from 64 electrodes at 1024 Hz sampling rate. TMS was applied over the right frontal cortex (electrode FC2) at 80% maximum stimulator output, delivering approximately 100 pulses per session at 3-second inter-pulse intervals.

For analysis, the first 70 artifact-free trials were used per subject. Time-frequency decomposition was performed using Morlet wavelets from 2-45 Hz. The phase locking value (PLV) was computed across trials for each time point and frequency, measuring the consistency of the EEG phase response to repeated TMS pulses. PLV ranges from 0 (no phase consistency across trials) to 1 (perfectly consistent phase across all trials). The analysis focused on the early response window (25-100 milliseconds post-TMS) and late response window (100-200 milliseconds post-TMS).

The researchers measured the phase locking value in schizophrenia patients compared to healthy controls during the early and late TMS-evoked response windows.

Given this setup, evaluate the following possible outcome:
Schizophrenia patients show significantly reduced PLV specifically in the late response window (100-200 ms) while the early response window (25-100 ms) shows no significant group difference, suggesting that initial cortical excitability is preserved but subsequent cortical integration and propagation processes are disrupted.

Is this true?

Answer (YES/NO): NO